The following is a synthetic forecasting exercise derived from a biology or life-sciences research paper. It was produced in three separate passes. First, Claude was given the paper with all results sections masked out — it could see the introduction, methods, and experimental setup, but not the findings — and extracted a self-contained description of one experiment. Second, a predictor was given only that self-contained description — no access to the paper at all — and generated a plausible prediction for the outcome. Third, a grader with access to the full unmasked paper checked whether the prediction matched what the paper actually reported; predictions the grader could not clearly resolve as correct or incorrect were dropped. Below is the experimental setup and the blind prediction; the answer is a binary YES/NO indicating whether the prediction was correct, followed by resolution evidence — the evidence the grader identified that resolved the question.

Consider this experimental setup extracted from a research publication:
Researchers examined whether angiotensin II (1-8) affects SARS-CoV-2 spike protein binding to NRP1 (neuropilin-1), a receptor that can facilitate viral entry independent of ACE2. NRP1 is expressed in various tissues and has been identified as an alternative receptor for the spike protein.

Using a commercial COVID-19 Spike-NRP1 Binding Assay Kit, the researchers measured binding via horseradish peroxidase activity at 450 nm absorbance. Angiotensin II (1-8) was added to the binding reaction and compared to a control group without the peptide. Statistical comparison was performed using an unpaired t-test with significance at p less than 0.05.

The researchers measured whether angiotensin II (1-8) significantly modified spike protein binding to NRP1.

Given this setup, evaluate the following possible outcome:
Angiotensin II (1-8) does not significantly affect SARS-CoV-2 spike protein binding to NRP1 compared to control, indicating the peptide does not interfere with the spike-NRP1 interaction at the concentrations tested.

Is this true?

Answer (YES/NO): YES